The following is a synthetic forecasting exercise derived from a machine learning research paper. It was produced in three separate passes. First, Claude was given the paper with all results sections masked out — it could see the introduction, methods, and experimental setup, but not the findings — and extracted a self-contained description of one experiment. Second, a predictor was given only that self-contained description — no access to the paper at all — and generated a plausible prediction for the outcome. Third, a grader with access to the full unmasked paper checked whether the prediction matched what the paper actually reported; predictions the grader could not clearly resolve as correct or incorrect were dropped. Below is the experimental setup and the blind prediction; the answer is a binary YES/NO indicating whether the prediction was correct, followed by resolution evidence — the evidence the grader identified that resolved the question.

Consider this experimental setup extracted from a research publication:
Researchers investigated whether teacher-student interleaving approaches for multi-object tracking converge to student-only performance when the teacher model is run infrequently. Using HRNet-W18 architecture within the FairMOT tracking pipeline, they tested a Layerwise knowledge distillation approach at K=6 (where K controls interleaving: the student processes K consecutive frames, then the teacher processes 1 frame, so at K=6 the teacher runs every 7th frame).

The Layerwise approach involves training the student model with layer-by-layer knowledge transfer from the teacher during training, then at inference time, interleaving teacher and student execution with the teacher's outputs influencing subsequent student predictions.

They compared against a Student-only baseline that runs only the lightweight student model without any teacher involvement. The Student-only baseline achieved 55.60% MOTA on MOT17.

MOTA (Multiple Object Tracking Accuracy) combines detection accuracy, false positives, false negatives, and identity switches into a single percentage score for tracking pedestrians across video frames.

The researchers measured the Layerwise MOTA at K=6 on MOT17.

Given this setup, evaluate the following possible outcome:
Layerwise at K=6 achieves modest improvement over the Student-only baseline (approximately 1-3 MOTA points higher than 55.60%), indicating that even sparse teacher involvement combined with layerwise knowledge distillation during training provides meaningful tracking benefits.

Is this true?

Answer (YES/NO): YES